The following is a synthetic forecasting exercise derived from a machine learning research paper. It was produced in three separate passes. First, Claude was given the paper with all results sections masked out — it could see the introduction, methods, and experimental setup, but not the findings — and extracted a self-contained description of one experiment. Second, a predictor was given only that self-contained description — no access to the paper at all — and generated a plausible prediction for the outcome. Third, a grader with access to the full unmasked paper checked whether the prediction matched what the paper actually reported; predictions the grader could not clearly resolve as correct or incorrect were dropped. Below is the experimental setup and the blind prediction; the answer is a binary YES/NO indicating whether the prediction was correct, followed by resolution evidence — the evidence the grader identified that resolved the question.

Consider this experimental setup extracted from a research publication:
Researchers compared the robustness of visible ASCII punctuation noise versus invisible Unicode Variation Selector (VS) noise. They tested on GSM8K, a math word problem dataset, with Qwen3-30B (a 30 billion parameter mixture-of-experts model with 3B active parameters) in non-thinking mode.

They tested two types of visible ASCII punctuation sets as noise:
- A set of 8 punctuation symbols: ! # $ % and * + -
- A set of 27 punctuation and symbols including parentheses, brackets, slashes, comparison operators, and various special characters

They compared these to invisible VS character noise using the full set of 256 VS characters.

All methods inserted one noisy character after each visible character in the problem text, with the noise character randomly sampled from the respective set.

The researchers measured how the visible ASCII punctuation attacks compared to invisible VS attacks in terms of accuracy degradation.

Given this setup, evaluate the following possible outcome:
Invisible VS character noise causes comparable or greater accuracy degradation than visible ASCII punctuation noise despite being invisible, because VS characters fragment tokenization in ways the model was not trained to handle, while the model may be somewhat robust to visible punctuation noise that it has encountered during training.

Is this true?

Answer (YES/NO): NO